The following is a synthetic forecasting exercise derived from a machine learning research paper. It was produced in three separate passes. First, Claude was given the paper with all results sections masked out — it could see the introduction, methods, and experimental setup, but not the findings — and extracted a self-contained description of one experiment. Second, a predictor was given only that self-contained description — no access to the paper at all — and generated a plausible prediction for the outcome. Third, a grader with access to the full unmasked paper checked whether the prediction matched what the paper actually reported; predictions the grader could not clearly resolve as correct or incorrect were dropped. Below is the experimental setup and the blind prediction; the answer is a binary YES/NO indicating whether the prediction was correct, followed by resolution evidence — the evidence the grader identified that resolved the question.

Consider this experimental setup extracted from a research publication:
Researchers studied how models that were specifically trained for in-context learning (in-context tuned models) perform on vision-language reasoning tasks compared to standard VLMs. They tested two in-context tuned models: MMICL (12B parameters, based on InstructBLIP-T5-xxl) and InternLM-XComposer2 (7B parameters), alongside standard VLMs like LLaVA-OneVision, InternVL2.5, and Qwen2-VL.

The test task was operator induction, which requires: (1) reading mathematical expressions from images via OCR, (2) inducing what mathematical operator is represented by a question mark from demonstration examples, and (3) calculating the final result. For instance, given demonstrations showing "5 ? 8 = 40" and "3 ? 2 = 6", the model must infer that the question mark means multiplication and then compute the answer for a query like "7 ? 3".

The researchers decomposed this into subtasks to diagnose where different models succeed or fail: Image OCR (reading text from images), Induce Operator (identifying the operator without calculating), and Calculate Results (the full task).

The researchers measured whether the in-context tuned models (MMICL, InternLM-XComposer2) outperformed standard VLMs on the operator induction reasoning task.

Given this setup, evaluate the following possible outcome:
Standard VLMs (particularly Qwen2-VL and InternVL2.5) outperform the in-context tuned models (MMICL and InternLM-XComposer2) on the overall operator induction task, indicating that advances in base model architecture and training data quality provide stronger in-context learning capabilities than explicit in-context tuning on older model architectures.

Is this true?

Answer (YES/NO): YES